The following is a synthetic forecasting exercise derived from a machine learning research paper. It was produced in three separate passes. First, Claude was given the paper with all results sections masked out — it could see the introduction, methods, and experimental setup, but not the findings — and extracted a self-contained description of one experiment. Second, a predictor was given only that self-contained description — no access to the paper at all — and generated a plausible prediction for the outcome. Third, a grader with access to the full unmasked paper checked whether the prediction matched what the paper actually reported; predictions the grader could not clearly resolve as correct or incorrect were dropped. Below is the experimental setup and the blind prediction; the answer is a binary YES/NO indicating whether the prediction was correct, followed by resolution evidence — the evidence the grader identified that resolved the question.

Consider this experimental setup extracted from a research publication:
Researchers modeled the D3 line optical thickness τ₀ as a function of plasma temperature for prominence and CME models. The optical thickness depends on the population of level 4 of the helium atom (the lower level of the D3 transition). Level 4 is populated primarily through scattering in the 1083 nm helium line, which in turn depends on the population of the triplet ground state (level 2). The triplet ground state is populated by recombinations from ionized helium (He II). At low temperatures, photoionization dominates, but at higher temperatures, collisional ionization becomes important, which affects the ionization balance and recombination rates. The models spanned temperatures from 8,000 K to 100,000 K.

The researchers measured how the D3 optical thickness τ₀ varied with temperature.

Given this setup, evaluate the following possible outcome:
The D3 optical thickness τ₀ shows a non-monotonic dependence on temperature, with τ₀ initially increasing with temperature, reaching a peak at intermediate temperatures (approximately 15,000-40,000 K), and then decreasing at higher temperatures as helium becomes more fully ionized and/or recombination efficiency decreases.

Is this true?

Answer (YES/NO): NO